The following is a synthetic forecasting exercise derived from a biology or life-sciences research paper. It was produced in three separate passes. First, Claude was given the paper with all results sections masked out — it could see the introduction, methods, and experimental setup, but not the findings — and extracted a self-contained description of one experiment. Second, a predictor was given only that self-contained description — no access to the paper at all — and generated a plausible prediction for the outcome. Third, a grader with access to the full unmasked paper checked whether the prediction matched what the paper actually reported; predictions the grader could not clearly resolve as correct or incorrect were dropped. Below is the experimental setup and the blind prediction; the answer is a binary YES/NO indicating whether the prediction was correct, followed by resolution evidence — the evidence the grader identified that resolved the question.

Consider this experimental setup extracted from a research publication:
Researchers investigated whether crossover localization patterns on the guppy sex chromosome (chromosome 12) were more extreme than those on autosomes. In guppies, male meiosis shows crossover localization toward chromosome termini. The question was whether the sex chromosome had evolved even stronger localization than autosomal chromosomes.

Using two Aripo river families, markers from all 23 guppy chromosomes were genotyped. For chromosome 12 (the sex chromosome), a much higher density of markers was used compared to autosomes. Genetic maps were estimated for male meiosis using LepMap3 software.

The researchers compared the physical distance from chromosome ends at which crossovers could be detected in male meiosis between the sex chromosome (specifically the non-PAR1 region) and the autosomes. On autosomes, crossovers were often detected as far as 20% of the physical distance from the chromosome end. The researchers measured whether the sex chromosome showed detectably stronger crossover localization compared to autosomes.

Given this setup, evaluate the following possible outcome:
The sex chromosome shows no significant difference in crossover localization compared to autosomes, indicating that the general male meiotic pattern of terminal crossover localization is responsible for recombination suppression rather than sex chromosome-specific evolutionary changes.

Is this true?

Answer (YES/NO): NO